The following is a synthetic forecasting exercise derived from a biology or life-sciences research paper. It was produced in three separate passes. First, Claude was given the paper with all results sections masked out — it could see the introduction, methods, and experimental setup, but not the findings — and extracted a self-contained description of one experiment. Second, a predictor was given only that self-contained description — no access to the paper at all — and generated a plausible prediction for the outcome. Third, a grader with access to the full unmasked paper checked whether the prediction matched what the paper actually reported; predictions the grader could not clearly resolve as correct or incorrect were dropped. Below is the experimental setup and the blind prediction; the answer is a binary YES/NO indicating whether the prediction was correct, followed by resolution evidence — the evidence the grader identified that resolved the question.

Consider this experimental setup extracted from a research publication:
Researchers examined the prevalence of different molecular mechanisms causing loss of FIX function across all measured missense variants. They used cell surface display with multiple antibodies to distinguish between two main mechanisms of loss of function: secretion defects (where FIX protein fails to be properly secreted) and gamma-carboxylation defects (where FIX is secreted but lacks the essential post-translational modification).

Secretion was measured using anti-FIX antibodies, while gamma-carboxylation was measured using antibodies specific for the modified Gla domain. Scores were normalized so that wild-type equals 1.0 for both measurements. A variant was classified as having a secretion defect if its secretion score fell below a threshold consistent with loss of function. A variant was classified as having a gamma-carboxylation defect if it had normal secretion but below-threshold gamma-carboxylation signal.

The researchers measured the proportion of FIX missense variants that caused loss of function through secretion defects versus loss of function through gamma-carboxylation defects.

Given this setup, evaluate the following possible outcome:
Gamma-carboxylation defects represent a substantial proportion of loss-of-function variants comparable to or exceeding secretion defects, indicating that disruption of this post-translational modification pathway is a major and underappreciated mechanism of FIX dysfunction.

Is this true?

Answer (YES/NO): NO